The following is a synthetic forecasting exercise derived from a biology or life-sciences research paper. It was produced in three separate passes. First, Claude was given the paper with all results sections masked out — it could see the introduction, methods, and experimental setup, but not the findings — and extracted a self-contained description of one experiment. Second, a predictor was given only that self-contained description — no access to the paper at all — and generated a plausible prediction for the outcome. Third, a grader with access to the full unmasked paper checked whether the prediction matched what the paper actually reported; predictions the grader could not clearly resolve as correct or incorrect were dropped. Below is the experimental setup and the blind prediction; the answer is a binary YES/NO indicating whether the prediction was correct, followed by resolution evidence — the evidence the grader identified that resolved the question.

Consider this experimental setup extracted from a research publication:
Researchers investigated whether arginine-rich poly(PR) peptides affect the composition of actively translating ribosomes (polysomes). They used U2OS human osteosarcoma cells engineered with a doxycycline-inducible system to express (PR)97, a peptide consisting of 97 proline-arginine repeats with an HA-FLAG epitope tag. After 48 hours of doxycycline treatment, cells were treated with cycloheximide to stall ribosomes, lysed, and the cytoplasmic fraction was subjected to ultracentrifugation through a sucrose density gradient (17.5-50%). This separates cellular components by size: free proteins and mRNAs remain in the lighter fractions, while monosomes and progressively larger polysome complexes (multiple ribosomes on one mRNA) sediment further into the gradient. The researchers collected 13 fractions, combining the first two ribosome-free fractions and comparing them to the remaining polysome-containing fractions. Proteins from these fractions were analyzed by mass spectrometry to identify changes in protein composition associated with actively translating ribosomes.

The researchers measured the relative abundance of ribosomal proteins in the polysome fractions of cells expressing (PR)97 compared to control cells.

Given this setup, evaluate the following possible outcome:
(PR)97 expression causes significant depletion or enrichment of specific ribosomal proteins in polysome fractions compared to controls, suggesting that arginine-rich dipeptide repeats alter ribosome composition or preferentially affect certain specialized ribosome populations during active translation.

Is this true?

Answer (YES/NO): YES